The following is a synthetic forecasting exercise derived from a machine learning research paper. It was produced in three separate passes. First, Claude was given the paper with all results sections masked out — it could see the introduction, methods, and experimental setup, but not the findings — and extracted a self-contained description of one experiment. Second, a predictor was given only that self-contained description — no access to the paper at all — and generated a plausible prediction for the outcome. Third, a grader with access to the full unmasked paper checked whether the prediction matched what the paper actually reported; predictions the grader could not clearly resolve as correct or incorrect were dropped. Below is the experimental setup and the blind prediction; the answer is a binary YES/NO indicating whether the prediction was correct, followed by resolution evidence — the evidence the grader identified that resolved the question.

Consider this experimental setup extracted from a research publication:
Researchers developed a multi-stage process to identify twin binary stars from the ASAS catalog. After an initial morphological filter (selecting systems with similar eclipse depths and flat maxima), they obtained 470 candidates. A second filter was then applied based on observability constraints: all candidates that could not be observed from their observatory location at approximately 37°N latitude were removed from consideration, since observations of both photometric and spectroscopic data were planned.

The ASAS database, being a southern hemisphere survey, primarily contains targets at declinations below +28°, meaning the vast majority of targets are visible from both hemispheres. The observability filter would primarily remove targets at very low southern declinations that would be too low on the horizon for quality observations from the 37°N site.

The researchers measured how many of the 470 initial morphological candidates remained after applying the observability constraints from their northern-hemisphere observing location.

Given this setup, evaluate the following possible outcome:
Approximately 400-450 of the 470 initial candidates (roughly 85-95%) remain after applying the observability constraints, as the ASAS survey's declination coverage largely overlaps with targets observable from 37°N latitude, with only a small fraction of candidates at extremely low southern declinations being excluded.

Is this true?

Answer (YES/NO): NO